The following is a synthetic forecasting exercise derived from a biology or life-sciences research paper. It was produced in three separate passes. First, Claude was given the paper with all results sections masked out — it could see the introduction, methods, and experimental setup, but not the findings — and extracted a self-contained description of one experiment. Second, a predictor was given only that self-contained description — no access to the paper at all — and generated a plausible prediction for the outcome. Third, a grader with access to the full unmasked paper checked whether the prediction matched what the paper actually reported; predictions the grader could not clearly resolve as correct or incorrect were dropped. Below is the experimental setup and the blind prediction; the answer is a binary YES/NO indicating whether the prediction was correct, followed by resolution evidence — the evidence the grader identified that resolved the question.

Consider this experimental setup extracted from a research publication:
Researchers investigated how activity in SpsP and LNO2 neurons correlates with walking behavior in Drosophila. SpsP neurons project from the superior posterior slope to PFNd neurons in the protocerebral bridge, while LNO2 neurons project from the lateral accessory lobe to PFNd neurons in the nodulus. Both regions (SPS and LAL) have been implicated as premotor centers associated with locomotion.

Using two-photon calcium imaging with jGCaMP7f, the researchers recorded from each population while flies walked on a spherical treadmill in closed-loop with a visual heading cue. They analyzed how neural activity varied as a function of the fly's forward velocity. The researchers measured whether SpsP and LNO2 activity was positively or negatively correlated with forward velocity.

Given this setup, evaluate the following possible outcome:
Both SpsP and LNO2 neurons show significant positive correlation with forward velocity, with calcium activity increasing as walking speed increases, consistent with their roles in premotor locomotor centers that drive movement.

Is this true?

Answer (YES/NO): NO